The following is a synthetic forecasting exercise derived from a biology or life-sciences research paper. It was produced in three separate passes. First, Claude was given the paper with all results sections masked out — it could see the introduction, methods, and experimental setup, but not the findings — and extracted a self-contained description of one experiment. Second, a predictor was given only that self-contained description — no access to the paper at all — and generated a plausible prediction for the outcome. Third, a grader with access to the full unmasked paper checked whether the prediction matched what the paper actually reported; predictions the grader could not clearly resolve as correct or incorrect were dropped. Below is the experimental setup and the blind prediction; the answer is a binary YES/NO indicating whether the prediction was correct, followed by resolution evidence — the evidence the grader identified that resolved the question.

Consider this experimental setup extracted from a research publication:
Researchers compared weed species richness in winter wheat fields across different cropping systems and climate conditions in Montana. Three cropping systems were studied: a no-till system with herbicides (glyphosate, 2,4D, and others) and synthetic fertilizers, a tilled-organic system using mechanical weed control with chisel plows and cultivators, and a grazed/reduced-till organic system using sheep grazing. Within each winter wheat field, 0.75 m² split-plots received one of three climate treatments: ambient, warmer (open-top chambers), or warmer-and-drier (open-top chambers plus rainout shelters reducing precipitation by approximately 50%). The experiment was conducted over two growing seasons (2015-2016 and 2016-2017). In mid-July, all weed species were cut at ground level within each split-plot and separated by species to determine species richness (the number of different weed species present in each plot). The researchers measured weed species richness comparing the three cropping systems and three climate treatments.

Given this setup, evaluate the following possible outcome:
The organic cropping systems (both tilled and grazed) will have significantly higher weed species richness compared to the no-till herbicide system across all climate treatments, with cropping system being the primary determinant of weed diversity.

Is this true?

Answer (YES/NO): NO